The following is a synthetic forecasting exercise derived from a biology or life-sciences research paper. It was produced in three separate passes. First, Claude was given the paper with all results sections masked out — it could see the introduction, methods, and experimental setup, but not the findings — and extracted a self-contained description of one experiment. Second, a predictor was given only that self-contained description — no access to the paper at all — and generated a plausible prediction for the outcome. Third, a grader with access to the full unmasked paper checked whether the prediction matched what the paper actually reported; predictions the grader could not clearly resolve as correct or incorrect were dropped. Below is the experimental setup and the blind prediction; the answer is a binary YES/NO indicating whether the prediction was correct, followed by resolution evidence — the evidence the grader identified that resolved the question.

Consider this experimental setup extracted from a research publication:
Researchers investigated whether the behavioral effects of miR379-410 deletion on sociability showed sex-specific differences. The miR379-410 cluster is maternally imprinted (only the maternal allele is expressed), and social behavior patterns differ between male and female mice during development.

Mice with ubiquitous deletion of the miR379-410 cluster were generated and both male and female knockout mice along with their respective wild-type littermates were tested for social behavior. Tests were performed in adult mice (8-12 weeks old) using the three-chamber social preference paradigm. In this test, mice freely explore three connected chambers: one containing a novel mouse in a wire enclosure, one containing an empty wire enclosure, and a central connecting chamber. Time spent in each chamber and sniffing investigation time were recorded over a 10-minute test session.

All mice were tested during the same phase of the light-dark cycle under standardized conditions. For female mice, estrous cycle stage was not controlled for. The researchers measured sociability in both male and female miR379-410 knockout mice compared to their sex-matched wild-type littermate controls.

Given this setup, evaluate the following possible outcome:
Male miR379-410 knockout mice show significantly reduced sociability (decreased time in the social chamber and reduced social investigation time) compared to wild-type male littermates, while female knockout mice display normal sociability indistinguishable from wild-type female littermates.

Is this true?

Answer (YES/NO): NO